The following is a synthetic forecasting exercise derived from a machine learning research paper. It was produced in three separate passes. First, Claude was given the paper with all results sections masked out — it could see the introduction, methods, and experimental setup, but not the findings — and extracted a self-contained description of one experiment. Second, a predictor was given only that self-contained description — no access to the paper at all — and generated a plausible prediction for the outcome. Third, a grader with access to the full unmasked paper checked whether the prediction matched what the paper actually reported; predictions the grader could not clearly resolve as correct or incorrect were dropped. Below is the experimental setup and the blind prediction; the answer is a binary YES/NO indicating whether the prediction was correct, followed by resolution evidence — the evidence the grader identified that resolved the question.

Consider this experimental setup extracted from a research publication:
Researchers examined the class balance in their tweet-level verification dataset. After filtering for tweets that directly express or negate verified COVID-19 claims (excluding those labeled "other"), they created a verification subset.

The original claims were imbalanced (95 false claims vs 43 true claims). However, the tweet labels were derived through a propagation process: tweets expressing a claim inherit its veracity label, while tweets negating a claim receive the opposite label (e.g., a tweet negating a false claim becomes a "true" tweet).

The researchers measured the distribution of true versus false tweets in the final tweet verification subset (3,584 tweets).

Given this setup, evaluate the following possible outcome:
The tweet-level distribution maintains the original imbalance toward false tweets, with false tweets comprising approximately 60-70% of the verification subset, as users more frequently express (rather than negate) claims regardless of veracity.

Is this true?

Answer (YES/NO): NO